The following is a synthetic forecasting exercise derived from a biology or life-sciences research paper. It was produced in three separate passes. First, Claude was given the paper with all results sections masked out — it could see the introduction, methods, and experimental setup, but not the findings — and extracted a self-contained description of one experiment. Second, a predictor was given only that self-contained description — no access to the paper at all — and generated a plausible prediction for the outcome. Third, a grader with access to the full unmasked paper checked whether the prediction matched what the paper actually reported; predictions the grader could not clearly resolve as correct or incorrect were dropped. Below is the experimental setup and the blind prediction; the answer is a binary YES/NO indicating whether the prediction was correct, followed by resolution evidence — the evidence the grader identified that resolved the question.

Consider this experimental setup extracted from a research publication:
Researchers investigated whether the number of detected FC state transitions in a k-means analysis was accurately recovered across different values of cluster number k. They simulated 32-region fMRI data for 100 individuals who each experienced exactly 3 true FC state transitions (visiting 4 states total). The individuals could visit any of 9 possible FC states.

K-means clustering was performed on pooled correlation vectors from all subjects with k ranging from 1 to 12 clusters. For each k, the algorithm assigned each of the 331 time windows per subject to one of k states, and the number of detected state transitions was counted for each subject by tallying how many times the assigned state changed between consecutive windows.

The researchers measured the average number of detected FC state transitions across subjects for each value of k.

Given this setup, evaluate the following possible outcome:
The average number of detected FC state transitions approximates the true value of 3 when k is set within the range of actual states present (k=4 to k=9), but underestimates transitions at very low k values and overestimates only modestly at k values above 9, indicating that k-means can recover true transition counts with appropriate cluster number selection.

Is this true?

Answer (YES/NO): NO